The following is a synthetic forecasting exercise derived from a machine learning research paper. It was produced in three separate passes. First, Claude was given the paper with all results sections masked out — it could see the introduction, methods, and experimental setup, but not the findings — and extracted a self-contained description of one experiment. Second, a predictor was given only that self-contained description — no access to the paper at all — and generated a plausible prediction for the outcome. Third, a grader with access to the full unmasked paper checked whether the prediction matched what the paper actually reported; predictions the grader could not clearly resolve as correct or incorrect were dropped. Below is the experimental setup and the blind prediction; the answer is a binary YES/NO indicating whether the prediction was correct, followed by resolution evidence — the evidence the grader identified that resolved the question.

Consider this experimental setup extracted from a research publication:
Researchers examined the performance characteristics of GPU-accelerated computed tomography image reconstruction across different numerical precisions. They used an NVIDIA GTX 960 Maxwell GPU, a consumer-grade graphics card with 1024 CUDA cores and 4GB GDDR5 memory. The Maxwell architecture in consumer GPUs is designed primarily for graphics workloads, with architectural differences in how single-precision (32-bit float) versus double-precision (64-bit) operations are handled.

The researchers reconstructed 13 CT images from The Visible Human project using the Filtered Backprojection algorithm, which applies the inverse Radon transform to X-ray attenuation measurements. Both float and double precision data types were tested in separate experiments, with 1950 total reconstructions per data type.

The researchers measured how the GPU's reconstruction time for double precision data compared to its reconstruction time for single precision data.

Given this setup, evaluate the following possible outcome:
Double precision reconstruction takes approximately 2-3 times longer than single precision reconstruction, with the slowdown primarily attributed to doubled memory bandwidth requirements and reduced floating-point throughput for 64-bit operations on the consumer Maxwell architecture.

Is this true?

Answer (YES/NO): NO